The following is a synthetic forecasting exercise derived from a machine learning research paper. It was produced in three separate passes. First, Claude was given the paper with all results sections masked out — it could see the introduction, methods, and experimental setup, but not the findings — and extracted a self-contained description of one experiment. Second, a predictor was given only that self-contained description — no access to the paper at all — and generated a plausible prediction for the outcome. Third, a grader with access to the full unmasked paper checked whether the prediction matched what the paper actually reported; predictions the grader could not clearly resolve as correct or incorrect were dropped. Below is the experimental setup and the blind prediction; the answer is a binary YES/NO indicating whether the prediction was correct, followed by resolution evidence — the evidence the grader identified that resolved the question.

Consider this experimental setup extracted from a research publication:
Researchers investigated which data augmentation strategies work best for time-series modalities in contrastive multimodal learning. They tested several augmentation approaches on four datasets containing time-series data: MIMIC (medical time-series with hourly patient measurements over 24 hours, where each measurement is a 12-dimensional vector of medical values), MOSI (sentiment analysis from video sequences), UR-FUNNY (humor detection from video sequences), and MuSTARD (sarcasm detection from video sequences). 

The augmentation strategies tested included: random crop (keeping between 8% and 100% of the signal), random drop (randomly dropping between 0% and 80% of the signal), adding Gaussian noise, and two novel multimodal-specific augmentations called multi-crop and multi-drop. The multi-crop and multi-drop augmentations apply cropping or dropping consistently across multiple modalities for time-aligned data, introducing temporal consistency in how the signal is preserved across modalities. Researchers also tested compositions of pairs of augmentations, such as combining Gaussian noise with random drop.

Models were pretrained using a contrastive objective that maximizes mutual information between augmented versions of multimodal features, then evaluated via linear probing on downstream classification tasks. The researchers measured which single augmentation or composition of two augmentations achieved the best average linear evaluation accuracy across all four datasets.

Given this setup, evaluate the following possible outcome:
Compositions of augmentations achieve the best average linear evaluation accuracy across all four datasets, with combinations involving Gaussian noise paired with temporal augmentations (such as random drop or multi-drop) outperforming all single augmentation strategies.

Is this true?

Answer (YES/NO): YES